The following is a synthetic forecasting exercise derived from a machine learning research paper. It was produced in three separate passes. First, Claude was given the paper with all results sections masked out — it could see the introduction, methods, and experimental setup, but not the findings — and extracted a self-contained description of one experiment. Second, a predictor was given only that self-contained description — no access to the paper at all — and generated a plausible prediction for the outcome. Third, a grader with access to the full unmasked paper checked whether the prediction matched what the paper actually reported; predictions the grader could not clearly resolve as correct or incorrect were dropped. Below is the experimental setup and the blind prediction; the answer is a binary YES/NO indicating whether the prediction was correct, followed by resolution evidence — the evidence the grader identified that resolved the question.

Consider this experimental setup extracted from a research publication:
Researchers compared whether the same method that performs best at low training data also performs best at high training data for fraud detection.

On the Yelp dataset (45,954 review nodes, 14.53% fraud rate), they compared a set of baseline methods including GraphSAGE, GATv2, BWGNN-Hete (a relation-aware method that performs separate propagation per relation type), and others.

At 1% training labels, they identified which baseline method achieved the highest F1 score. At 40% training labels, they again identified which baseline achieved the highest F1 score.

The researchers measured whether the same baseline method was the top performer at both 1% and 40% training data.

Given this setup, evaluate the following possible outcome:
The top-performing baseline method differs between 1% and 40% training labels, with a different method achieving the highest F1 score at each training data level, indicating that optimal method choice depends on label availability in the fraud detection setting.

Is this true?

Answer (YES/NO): YES